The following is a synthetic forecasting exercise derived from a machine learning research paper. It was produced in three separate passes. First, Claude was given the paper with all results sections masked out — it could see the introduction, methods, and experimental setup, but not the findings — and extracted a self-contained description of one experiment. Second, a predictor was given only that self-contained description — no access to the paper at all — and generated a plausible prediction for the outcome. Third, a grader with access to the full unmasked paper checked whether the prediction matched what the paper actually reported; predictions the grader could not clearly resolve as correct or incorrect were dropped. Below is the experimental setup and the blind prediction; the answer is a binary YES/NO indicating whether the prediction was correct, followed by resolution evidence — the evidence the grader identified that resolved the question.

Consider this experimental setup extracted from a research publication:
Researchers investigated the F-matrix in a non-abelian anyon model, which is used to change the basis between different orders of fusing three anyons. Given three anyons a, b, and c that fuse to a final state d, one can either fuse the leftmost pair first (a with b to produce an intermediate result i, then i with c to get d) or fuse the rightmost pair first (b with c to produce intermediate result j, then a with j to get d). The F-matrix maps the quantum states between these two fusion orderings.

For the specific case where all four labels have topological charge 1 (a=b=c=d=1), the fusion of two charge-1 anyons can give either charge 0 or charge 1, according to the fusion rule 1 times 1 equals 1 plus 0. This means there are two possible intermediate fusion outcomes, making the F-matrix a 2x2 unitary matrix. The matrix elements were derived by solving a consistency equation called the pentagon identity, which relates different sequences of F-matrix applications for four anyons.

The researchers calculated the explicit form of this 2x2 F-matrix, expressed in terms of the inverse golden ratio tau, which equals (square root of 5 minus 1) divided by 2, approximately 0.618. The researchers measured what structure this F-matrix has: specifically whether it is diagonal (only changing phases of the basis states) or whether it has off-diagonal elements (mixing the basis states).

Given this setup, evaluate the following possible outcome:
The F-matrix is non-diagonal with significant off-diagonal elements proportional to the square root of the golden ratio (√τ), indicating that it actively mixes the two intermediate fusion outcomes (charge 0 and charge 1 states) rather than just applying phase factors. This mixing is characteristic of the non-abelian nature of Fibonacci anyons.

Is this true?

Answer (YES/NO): YES